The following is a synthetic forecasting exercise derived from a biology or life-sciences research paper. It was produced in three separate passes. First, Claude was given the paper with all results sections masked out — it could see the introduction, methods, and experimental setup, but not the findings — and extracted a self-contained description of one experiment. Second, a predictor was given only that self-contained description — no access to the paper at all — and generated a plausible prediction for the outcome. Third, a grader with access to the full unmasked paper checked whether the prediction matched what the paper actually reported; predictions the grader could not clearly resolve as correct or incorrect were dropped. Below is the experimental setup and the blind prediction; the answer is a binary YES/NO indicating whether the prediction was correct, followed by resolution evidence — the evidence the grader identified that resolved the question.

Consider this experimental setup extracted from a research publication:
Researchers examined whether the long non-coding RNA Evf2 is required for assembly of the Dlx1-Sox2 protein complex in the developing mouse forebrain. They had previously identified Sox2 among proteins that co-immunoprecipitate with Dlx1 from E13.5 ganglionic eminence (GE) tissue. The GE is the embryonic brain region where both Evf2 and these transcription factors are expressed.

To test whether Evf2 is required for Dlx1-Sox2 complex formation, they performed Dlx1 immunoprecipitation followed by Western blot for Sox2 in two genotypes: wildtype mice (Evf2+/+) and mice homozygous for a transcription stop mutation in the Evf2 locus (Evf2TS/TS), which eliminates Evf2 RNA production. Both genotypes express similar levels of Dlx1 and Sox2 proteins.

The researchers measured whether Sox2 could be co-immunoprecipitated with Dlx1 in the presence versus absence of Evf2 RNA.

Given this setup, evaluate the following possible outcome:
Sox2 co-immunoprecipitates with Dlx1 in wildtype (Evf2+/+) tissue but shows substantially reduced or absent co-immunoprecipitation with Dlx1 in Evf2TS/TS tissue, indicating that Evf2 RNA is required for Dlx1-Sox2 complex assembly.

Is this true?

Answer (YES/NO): YES